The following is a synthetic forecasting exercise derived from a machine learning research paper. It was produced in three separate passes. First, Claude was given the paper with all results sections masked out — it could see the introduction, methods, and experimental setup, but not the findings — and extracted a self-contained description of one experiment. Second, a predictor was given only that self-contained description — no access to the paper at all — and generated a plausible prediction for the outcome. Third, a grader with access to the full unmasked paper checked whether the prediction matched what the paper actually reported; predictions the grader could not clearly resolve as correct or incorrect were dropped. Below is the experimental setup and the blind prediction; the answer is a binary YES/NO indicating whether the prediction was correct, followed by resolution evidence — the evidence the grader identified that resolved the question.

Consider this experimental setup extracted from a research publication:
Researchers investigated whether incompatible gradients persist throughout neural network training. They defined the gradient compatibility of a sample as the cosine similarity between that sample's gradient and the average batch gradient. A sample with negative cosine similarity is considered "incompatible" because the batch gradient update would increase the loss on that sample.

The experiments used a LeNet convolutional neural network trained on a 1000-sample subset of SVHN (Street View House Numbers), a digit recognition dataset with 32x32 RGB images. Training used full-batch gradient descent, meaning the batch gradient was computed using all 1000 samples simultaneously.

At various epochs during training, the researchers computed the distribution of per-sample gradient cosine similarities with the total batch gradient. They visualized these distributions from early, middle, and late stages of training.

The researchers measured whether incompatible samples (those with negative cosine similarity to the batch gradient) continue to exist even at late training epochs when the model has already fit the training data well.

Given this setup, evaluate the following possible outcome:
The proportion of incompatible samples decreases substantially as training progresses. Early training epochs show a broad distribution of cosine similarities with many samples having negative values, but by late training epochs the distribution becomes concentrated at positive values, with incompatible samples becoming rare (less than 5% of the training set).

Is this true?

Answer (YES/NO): NO